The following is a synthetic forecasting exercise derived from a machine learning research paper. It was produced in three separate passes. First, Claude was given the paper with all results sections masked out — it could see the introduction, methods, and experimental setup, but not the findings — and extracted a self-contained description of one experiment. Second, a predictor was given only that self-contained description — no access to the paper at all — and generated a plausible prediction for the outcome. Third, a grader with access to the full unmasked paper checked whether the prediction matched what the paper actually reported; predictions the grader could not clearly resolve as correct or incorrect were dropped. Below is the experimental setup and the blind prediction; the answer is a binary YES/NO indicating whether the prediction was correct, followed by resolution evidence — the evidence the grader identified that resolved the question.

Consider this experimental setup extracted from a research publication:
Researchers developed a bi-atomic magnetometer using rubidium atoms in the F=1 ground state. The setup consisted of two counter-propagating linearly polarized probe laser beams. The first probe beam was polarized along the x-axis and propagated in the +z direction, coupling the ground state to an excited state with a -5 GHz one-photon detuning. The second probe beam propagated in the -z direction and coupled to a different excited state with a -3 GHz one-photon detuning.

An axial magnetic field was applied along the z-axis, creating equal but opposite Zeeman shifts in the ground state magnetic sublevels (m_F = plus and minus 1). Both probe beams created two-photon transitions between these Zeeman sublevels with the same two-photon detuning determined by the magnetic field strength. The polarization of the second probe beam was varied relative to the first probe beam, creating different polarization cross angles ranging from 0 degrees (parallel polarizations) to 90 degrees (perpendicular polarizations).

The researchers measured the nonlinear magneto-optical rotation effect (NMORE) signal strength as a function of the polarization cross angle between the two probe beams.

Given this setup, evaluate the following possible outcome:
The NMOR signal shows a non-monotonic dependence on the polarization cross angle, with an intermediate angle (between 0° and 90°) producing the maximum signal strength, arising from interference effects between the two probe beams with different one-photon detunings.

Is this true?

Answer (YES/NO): NO